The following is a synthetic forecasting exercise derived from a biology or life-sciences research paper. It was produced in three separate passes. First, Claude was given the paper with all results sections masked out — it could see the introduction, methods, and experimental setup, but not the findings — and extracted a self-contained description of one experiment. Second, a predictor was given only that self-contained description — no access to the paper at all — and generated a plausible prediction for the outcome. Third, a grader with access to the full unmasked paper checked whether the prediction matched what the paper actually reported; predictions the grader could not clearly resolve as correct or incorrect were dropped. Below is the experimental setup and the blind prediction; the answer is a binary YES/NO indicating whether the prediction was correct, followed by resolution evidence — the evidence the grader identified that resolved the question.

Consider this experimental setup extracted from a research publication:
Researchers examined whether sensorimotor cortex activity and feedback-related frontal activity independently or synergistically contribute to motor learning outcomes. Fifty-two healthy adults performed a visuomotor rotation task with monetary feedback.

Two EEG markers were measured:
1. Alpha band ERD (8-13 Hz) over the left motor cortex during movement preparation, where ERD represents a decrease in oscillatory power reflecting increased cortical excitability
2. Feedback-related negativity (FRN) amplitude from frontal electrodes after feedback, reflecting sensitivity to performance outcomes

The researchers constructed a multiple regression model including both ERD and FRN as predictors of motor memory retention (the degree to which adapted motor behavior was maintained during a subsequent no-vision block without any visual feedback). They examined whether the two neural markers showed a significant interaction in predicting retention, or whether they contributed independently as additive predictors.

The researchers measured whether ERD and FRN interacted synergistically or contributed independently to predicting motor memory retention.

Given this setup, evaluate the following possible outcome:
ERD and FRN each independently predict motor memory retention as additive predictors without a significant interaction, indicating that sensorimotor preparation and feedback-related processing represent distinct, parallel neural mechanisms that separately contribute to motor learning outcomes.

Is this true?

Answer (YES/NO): YES